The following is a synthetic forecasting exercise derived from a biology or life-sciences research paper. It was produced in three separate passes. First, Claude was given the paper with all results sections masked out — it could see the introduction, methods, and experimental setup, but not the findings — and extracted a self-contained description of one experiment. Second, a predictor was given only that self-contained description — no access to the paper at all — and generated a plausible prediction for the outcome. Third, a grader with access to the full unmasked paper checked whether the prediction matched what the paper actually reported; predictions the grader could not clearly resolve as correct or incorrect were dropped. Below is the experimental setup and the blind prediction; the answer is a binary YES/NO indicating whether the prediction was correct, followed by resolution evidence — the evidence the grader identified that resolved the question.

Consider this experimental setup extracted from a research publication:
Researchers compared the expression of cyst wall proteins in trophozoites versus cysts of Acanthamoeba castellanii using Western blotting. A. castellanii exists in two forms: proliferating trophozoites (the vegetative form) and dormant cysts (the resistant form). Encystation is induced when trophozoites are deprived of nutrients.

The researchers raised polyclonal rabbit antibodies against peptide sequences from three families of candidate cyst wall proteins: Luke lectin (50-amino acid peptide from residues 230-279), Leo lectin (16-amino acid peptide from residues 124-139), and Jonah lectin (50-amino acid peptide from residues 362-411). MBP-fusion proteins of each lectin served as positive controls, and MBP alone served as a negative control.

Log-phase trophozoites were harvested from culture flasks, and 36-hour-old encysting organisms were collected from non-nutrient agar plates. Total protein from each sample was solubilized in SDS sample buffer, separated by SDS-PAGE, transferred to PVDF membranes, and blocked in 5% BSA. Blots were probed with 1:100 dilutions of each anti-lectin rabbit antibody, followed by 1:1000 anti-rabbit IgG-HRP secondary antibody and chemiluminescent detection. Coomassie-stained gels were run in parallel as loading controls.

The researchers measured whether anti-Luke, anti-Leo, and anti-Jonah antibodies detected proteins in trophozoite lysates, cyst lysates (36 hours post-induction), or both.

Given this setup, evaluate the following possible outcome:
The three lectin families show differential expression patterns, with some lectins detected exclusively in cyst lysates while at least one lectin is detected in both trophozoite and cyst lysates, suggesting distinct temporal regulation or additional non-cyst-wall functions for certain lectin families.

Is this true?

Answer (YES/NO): NO